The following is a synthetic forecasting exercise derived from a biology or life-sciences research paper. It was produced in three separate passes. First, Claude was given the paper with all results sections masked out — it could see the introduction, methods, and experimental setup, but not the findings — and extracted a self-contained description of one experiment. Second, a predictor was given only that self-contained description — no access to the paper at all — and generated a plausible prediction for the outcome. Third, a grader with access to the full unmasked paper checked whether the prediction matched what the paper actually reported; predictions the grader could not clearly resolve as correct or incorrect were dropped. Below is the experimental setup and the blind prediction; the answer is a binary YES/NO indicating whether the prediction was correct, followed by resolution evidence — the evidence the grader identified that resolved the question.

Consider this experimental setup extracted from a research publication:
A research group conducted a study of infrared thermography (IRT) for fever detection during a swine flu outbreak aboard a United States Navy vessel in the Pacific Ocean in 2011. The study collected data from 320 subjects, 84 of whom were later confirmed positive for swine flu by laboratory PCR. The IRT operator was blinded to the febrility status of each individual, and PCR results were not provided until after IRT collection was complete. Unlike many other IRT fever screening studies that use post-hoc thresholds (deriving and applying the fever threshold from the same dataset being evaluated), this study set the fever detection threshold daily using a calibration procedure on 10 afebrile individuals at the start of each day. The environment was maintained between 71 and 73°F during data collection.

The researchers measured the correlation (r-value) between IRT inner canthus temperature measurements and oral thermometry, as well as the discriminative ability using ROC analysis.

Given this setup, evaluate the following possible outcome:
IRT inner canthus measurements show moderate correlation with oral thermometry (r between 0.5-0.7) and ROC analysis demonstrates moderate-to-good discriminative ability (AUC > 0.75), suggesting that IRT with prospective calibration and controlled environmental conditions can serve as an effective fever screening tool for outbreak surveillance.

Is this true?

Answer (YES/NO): NO